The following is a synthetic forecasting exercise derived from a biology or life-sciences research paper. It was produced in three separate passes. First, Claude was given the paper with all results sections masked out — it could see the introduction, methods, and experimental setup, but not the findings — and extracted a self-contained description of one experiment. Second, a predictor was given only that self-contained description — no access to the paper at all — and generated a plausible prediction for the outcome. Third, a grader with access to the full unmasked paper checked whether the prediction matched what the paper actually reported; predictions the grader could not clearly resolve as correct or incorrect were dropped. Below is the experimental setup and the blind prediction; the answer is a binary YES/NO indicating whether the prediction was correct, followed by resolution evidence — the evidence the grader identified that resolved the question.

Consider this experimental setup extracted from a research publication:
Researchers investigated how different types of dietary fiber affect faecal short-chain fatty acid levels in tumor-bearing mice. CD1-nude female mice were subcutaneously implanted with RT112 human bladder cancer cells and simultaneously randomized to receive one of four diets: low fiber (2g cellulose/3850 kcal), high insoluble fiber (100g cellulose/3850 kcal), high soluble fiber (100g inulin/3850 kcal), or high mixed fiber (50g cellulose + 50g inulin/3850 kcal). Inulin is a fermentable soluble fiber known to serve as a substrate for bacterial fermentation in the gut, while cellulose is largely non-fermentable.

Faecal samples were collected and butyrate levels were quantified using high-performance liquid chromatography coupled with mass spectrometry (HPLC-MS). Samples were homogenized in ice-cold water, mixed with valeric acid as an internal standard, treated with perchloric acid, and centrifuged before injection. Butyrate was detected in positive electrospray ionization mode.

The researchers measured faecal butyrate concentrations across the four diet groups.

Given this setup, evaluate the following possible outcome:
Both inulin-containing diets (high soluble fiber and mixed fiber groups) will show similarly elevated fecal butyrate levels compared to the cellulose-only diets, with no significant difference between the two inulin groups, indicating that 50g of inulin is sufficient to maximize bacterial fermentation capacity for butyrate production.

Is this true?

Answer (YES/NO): NO